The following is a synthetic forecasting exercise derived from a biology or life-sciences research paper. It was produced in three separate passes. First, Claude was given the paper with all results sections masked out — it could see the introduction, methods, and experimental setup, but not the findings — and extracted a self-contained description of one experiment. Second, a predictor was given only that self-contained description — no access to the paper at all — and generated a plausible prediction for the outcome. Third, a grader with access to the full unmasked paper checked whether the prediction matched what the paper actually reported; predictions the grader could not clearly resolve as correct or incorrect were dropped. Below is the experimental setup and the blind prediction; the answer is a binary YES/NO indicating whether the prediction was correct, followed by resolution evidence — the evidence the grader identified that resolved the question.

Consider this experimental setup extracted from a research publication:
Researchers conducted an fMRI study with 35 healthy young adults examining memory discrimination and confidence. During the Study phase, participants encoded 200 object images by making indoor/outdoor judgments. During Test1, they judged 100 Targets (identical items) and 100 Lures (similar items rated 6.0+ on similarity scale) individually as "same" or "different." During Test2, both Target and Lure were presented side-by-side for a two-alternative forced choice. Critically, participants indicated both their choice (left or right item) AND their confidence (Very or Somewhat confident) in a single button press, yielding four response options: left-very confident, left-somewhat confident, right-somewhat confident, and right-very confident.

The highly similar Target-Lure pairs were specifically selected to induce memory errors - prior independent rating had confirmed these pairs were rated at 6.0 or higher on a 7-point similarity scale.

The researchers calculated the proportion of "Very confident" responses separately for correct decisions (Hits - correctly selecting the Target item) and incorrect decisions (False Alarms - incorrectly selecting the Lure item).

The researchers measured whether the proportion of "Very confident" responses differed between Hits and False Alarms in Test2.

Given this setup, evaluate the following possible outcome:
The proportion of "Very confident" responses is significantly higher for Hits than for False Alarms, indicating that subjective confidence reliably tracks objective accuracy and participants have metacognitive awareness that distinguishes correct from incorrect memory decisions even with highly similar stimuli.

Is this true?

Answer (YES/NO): NO